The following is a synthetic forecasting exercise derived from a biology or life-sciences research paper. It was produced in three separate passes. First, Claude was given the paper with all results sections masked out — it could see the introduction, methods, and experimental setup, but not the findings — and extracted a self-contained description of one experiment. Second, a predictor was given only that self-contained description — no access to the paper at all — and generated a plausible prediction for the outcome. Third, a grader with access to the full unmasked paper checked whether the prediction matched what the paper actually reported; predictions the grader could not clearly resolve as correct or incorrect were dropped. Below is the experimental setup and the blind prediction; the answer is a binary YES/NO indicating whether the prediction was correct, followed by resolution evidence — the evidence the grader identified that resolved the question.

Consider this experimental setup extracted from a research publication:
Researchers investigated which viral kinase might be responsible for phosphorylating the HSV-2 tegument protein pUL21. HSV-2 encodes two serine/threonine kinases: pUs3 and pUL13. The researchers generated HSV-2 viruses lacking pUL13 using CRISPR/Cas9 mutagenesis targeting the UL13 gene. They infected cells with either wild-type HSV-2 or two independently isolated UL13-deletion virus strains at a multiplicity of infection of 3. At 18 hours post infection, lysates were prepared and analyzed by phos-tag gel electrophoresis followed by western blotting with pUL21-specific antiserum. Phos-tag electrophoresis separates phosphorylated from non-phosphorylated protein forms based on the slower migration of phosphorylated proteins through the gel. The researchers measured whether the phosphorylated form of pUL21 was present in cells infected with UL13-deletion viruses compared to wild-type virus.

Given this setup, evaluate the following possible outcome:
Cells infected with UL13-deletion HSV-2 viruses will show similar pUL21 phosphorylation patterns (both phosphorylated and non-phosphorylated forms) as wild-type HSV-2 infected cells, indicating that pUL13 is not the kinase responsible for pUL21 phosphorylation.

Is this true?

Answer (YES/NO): NO